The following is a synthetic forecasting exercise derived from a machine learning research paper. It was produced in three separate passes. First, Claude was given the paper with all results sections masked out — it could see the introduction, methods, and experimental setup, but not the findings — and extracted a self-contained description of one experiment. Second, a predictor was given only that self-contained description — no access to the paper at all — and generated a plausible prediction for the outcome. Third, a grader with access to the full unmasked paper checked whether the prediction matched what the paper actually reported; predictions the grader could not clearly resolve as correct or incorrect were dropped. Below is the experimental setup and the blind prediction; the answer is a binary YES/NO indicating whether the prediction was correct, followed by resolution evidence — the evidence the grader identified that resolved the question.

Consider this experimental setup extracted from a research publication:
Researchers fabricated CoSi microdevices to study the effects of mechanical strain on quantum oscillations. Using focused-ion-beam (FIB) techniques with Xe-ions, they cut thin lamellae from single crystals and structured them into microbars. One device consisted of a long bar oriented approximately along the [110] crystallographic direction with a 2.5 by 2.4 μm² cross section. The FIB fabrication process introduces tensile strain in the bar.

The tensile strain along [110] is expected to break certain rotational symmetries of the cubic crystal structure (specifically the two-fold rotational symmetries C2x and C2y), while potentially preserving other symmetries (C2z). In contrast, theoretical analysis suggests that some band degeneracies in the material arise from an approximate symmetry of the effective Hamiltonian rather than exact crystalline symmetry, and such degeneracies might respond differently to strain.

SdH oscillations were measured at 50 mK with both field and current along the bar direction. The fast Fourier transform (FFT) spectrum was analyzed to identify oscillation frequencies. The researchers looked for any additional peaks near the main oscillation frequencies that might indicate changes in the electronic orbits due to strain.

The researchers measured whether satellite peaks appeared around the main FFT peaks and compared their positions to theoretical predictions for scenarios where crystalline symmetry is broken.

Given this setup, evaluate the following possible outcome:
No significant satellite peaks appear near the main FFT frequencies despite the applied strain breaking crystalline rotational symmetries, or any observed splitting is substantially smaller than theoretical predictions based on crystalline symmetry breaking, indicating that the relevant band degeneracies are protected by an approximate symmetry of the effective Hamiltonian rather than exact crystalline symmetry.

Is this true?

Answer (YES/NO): YES